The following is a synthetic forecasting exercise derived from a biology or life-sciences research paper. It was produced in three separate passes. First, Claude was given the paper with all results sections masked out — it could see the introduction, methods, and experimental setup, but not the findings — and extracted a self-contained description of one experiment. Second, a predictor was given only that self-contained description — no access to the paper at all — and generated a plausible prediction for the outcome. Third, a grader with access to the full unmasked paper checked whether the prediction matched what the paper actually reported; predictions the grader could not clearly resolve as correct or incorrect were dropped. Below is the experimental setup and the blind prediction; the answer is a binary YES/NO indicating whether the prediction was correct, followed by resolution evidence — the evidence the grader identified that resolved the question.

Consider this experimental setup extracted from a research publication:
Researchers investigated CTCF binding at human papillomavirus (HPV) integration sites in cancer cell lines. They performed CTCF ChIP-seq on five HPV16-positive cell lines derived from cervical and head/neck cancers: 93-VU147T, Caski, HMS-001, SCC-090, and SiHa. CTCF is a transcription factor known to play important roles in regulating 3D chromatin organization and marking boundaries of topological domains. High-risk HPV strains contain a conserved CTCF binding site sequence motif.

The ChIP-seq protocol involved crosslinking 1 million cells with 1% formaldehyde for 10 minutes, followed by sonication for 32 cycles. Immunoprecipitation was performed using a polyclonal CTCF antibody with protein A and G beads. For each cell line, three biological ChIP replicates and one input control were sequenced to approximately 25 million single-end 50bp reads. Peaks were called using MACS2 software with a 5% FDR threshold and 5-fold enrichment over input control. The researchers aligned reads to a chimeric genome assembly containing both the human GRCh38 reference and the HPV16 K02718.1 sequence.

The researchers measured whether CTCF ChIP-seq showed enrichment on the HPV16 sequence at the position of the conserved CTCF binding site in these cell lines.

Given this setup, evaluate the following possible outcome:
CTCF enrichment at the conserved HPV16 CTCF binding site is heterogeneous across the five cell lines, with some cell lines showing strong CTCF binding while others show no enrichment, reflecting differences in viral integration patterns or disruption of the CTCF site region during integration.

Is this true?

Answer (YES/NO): NO